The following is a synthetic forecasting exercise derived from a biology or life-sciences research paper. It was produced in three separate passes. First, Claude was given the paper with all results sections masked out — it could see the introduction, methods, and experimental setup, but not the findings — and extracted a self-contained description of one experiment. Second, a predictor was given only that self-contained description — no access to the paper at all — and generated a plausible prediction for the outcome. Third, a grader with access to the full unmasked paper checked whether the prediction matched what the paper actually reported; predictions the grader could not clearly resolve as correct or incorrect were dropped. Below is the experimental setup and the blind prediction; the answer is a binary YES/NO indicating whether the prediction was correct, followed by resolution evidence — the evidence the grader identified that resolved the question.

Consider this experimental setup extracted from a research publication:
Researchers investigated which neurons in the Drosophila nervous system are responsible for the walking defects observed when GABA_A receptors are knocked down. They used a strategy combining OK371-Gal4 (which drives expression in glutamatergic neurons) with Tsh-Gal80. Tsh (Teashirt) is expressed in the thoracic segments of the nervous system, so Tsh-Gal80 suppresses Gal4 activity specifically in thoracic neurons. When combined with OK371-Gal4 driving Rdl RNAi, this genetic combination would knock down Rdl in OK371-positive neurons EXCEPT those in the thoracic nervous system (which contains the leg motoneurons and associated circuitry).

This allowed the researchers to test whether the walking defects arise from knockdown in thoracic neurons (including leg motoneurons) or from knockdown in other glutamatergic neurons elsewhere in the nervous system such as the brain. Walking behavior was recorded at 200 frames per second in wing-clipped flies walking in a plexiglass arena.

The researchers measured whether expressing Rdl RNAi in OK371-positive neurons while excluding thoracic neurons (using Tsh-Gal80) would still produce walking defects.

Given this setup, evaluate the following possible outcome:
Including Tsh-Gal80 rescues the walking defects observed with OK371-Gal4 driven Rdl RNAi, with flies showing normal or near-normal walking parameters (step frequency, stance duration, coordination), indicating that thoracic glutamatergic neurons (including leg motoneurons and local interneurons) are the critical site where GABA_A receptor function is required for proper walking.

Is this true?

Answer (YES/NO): YES